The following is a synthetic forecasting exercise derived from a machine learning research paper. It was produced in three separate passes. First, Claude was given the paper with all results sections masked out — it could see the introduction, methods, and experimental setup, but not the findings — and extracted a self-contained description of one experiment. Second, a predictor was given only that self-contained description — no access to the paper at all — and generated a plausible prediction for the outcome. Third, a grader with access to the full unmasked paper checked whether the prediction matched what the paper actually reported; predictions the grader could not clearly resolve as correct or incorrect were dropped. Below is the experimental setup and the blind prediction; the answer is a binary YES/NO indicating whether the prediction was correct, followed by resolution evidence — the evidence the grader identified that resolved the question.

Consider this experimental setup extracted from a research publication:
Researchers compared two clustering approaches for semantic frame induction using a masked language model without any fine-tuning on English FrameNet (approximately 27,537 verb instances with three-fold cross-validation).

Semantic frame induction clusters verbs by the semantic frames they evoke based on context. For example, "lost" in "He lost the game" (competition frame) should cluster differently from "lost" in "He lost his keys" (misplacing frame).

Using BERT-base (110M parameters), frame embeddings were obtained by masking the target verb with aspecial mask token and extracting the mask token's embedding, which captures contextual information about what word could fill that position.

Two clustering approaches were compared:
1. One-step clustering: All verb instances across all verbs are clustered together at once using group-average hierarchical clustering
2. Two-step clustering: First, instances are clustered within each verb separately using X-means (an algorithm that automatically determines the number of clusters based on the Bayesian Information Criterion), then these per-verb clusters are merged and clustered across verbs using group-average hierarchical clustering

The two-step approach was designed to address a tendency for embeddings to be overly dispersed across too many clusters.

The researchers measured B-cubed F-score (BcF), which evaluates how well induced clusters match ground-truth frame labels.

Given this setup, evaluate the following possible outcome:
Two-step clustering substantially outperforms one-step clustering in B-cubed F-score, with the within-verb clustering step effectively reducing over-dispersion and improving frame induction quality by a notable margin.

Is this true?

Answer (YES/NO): YES